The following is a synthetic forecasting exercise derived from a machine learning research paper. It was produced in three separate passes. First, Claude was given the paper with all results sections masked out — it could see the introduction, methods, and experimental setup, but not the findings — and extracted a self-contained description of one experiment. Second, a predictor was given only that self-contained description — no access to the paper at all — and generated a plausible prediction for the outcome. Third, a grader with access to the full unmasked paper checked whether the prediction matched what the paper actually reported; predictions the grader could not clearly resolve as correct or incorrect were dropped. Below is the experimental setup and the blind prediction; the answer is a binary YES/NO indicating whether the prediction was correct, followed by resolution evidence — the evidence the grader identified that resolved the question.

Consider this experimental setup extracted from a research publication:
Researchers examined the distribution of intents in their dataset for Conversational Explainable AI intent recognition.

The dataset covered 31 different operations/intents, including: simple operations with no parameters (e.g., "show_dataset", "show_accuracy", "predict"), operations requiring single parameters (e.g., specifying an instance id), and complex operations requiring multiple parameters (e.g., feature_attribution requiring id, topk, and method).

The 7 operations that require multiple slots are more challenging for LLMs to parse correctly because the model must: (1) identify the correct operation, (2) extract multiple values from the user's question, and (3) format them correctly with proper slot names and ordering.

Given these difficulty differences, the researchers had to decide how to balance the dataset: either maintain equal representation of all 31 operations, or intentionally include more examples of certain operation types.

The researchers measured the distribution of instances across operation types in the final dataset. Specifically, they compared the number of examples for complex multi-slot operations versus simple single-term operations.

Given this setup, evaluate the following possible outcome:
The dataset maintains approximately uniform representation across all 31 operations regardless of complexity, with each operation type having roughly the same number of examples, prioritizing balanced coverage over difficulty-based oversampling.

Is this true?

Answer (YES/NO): NO